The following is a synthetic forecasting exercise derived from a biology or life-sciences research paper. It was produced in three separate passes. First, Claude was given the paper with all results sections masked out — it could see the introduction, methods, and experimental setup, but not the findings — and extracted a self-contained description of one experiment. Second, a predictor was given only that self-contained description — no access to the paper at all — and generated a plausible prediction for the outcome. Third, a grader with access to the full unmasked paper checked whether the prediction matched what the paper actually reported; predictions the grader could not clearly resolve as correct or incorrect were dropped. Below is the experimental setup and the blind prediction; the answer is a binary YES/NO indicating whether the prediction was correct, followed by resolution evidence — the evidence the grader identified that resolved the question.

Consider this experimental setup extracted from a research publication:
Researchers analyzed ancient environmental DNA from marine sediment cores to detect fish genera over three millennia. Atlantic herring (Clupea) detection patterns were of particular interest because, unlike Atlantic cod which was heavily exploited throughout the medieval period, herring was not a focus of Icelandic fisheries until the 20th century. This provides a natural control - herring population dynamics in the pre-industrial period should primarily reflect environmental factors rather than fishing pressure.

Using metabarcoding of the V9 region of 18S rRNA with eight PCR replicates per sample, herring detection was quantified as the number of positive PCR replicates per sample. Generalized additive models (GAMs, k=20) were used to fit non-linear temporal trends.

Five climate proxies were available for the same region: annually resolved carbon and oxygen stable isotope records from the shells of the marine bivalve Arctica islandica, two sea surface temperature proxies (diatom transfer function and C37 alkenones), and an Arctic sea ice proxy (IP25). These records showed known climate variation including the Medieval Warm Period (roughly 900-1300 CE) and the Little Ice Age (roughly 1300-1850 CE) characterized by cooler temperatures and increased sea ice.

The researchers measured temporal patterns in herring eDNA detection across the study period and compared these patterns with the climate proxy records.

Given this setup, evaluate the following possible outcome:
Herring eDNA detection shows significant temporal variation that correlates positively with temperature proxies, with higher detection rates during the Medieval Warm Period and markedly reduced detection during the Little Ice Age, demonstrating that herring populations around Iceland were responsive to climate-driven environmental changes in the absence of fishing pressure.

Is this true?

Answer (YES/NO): YES